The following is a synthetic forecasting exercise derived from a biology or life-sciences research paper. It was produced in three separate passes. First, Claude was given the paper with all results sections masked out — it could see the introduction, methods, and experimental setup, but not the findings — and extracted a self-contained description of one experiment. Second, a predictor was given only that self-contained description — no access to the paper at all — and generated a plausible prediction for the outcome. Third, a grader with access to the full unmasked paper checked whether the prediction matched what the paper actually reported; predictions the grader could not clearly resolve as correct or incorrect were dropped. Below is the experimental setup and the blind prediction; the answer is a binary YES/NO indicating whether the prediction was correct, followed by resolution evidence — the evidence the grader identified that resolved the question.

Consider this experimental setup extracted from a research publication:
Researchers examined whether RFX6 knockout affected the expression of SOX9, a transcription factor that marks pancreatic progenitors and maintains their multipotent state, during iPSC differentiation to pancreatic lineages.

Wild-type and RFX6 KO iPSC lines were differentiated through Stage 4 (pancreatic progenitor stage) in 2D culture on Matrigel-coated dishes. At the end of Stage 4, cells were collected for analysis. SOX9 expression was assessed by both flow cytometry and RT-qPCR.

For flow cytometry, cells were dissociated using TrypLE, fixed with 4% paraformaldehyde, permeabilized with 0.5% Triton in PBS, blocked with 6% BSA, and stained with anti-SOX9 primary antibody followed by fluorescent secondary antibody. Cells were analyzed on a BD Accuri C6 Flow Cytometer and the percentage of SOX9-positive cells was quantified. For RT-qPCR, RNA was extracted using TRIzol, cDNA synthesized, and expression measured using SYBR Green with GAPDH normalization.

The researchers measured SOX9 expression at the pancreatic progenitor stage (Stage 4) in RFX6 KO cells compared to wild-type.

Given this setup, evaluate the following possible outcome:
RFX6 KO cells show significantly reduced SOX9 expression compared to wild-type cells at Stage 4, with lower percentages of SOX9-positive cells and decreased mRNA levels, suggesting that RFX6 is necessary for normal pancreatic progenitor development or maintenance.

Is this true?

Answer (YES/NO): NO